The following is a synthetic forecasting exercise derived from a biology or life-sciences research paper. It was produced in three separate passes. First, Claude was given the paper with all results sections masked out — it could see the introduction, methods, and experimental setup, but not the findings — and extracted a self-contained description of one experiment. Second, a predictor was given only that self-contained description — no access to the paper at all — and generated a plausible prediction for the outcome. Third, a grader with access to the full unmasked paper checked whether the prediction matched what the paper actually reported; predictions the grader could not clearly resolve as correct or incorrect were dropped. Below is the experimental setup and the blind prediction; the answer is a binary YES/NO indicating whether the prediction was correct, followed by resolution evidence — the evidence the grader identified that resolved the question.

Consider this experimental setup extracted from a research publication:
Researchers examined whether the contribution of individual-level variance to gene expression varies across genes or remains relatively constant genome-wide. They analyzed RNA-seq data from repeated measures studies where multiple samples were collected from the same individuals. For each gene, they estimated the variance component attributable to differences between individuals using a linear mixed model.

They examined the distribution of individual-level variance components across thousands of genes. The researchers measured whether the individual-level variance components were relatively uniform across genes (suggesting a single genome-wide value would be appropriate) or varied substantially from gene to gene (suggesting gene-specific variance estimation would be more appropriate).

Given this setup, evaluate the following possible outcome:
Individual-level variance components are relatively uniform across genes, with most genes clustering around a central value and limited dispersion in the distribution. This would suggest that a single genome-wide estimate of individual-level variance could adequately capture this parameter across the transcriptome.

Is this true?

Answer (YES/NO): NO